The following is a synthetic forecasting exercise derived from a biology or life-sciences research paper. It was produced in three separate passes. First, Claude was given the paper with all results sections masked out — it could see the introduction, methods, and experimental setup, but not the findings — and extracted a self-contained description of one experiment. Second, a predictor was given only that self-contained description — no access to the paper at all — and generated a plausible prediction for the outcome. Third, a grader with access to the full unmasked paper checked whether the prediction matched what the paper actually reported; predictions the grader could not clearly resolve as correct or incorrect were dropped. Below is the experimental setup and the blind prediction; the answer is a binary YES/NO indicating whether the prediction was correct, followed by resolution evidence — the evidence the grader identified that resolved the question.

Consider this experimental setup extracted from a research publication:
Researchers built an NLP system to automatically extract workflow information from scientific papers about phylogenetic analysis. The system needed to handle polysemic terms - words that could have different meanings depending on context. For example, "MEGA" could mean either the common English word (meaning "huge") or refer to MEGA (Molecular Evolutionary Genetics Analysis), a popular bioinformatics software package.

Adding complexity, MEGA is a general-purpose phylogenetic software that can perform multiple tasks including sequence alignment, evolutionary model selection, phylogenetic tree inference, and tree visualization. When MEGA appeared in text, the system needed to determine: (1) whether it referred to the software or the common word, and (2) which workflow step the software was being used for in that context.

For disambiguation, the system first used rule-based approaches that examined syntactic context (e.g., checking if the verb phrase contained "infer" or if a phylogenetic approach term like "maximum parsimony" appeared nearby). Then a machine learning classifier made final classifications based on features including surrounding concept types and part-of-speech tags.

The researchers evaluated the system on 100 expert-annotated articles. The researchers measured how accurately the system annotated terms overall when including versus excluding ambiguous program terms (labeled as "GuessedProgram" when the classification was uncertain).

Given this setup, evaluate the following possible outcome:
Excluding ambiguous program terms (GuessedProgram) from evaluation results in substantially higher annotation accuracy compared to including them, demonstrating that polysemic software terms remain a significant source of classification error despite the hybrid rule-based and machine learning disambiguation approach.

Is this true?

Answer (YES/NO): NO